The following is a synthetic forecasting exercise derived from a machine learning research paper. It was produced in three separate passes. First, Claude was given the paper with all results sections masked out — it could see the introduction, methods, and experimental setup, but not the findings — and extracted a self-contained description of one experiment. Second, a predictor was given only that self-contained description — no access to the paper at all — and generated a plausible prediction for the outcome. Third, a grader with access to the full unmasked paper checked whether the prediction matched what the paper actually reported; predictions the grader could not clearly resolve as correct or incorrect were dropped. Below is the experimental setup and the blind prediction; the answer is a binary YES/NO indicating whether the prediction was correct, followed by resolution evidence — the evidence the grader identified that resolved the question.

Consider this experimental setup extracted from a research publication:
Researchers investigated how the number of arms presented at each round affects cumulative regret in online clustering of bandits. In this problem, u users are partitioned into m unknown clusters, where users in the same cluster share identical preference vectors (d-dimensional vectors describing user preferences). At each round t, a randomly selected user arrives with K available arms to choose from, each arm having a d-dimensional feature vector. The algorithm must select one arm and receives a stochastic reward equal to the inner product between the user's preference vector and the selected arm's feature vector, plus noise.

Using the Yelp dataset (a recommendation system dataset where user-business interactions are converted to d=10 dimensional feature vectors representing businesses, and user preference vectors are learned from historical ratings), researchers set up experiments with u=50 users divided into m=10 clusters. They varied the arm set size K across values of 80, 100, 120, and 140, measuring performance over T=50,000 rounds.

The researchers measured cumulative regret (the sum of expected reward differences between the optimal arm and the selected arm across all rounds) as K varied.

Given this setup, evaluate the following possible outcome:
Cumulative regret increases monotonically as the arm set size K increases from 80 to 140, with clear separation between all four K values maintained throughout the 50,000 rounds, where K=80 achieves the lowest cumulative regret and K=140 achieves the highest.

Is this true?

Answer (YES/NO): NO